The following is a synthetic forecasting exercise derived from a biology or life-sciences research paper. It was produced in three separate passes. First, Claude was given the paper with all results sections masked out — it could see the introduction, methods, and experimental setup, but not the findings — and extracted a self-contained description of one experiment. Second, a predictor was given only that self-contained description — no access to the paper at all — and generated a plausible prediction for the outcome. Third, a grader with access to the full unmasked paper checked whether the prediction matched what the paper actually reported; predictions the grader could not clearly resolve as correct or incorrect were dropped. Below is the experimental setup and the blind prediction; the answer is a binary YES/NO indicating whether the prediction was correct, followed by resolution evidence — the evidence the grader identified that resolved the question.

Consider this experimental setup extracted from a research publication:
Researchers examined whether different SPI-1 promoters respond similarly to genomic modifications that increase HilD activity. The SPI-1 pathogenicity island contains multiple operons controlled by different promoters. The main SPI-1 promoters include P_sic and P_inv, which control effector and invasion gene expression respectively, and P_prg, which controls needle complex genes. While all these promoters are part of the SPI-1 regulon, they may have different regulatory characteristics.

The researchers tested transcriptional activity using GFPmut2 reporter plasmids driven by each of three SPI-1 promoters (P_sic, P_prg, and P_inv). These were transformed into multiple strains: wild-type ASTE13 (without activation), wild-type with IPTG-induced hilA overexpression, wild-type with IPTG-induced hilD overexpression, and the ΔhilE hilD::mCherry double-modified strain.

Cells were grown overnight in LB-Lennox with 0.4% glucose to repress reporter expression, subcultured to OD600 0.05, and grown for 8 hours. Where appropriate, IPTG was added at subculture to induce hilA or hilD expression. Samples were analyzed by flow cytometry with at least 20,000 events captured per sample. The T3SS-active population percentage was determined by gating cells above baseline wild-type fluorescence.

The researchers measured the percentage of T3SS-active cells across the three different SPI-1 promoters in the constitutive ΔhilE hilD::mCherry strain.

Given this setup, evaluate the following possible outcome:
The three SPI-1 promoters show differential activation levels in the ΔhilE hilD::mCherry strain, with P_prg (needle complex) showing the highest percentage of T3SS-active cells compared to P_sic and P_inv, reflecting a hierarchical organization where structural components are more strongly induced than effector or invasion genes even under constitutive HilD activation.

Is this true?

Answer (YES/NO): NO